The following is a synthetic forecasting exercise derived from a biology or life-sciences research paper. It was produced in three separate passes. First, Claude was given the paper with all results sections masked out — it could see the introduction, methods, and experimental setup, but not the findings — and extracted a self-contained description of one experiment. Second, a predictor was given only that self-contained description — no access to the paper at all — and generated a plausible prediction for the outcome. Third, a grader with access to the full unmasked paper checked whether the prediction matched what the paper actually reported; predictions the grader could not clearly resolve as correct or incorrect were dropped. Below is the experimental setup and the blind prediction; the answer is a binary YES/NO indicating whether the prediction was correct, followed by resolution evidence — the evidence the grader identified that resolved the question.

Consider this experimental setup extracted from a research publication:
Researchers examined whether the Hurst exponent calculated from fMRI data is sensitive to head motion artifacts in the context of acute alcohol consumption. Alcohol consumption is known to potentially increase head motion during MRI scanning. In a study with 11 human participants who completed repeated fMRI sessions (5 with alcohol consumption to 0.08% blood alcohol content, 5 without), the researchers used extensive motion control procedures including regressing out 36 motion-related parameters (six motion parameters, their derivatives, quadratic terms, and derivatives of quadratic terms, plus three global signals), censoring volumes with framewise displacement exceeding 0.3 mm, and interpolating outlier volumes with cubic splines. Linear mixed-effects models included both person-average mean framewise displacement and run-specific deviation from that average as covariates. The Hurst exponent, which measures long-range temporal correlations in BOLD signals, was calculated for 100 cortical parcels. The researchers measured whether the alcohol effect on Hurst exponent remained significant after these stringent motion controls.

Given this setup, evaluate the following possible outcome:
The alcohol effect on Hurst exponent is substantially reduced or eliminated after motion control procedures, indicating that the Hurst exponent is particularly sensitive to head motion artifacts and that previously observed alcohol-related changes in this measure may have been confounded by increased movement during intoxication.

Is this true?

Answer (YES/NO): NO